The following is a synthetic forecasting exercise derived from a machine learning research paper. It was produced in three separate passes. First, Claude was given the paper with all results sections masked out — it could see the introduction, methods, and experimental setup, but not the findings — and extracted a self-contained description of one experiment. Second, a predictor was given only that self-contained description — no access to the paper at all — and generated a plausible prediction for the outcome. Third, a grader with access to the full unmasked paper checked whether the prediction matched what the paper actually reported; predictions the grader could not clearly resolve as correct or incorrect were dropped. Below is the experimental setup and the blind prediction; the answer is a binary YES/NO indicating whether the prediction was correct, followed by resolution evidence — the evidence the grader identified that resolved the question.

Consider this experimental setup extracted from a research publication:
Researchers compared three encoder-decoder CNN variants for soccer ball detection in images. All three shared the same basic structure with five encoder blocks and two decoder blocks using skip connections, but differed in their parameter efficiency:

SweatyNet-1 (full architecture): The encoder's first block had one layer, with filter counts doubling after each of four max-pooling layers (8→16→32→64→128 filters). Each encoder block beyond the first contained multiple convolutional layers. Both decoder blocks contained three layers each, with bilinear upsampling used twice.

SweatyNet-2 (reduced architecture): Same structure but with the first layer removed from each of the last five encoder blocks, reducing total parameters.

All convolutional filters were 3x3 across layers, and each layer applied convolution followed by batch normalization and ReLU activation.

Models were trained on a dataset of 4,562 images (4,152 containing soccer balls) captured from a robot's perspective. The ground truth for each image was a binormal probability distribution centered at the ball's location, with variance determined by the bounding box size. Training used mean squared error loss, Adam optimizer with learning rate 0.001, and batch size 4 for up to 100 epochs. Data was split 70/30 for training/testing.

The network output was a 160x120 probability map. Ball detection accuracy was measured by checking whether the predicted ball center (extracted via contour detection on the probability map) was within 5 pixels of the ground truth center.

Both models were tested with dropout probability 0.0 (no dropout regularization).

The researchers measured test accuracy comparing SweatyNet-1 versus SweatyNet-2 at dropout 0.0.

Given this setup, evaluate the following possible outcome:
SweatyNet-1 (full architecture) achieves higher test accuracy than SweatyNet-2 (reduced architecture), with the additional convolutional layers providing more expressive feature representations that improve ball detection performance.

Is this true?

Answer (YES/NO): YES